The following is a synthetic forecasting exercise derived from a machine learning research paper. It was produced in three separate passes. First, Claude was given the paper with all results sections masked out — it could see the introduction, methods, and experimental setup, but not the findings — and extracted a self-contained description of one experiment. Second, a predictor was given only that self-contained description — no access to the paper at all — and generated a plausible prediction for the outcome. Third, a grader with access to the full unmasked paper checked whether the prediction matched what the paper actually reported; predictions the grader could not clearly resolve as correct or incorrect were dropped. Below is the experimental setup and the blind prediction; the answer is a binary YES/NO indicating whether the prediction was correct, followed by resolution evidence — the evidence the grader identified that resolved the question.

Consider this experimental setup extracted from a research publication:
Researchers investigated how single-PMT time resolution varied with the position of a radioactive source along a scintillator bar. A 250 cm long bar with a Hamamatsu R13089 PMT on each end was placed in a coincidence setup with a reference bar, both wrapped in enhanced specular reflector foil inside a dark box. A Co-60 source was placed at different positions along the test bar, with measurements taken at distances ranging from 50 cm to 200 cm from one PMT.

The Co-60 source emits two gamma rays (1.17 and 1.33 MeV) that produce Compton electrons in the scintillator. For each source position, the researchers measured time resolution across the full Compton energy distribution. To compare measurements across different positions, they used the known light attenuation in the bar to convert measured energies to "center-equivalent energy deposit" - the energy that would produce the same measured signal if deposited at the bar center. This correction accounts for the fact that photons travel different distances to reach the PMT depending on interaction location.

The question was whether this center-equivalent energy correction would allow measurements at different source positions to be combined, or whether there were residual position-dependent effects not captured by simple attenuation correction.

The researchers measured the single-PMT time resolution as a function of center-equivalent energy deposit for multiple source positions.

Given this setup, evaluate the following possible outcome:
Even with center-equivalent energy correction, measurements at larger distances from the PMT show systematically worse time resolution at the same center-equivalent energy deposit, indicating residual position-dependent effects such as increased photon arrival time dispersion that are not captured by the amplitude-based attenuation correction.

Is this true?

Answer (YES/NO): NO